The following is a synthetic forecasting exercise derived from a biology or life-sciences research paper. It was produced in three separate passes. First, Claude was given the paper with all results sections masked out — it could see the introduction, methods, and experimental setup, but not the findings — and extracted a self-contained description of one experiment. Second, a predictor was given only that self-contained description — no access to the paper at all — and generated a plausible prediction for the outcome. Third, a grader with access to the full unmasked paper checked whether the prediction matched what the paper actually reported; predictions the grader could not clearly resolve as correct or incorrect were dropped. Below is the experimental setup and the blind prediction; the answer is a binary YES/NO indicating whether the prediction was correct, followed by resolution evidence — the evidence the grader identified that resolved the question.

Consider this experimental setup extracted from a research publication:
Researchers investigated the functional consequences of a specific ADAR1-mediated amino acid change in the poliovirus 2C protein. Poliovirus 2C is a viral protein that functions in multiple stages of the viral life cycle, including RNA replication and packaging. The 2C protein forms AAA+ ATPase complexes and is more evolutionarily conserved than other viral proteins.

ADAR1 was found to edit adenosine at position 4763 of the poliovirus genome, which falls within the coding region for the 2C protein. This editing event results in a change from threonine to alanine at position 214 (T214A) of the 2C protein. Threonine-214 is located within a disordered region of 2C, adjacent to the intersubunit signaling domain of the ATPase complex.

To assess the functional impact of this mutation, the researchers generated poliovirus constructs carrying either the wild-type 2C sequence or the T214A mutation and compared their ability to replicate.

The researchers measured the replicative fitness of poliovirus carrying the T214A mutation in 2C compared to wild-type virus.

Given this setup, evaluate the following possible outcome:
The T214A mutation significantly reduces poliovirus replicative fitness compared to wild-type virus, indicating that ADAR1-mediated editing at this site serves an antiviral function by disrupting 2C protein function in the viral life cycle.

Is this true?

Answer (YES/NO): YES